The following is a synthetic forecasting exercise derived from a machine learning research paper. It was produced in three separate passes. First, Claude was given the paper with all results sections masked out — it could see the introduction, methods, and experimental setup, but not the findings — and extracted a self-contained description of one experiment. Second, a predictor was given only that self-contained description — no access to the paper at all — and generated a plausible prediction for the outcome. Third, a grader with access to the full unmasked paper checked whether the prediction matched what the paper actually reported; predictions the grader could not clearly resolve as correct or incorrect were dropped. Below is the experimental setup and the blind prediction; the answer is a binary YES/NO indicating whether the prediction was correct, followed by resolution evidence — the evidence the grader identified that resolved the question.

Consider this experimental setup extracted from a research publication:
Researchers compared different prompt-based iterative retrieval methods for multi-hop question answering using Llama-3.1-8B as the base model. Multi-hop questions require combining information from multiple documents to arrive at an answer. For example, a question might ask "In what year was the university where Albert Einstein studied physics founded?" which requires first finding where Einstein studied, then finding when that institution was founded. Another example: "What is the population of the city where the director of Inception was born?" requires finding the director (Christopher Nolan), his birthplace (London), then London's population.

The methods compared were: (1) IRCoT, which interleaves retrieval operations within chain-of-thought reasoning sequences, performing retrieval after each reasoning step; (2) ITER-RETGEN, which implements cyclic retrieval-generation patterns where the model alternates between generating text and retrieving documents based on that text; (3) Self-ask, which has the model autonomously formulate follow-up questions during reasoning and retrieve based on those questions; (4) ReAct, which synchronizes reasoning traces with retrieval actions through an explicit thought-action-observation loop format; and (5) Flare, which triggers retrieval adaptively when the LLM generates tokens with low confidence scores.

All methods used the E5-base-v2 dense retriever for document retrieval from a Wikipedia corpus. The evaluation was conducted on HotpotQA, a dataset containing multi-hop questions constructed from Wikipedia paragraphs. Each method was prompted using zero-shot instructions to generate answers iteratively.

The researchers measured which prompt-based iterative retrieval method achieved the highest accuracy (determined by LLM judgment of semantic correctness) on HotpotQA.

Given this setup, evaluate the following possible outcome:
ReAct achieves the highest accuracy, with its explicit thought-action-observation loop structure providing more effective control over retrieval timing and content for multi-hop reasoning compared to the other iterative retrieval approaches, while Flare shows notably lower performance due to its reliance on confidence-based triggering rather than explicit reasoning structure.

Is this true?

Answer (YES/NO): NO